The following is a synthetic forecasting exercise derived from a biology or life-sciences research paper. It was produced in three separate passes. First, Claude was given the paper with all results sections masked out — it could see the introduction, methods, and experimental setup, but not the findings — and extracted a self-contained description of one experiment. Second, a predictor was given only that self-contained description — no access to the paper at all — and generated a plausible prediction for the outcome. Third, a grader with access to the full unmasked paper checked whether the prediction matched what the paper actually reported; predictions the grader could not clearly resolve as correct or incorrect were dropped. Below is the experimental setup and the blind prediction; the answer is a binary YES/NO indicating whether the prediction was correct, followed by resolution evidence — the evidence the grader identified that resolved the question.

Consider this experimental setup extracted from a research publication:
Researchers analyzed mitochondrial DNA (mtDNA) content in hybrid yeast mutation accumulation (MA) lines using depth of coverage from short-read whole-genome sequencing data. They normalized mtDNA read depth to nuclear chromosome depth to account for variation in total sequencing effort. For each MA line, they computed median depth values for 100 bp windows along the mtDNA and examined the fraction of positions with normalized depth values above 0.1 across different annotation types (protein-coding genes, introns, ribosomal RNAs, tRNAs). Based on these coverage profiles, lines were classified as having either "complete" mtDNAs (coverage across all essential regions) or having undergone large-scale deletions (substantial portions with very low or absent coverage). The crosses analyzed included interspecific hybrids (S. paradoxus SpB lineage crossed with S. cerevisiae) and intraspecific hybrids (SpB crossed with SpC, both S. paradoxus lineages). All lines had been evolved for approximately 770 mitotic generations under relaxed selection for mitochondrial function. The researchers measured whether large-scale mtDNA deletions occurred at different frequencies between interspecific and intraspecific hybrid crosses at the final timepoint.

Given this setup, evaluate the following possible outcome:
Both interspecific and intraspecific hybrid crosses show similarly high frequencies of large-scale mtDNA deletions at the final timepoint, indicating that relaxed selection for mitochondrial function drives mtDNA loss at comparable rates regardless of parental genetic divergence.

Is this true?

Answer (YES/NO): NO